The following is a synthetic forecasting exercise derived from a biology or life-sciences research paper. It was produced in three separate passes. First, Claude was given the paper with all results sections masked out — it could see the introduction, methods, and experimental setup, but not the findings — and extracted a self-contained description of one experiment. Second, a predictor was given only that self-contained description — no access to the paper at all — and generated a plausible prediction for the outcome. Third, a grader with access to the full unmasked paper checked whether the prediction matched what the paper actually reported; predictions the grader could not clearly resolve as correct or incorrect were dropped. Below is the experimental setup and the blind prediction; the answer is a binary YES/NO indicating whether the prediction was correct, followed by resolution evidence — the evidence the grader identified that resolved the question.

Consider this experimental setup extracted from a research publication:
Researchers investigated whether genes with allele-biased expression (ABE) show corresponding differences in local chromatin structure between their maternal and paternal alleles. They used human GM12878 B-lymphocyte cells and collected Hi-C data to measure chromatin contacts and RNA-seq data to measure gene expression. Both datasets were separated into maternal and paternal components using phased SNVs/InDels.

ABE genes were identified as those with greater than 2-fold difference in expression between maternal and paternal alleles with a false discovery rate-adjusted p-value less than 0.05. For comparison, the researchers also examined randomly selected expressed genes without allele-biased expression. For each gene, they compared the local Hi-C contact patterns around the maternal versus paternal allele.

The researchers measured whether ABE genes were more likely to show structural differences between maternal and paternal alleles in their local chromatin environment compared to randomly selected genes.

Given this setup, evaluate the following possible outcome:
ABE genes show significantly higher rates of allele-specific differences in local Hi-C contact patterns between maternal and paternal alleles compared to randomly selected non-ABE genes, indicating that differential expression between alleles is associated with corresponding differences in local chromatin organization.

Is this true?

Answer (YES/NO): YES